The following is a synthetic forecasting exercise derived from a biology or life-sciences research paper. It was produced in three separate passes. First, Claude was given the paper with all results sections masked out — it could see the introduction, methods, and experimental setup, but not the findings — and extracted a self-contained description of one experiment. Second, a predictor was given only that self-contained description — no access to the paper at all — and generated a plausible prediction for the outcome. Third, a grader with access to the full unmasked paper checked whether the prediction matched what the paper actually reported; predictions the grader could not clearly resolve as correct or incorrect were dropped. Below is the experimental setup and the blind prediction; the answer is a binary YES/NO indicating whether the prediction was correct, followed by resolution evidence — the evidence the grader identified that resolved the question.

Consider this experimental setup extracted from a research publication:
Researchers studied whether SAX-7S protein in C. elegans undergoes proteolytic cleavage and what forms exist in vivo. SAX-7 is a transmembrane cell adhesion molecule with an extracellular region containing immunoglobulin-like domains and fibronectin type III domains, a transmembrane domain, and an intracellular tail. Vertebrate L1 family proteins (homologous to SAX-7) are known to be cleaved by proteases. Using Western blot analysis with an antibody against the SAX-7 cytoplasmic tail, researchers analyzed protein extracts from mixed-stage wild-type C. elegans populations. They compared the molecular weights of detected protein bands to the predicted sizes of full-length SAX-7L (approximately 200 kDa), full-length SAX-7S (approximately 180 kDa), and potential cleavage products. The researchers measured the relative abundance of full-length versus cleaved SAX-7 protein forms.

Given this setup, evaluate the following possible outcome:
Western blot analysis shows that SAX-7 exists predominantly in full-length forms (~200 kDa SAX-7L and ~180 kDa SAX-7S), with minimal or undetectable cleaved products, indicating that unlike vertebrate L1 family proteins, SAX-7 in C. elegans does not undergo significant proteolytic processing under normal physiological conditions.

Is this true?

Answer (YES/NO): NO